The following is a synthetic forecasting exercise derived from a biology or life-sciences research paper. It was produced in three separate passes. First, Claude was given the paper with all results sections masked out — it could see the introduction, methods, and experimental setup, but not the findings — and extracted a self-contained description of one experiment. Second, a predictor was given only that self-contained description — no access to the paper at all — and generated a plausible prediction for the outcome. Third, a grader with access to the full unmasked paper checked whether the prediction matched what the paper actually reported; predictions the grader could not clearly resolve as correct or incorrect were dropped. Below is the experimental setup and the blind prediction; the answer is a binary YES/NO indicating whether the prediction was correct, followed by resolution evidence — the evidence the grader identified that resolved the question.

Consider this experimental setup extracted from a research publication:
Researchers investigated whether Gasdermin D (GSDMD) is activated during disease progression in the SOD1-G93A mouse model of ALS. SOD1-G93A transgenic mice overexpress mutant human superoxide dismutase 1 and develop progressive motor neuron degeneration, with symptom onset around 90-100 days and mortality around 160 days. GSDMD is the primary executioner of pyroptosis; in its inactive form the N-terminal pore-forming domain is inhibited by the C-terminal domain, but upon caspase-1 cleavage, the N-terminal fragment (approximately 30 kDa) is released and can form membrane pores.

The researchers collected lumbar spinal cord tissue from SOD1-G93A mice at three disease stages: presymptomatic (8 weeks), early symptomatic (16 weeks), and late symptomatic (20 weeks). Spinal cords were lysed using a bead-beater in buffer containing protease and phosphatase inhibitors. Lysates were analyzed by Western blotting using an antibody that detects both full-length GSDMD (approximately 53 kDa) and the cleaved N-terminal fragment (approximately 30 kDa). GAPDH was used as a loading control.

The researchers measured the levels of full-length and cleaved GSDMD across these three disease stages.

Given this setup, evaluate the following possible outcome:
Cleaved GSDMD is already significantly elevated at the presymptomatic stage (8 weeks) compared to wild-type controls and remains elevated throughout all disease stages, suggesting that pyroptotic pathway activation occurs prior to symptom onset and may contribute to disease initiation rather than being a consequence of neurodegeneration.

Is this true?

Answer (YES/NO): NO